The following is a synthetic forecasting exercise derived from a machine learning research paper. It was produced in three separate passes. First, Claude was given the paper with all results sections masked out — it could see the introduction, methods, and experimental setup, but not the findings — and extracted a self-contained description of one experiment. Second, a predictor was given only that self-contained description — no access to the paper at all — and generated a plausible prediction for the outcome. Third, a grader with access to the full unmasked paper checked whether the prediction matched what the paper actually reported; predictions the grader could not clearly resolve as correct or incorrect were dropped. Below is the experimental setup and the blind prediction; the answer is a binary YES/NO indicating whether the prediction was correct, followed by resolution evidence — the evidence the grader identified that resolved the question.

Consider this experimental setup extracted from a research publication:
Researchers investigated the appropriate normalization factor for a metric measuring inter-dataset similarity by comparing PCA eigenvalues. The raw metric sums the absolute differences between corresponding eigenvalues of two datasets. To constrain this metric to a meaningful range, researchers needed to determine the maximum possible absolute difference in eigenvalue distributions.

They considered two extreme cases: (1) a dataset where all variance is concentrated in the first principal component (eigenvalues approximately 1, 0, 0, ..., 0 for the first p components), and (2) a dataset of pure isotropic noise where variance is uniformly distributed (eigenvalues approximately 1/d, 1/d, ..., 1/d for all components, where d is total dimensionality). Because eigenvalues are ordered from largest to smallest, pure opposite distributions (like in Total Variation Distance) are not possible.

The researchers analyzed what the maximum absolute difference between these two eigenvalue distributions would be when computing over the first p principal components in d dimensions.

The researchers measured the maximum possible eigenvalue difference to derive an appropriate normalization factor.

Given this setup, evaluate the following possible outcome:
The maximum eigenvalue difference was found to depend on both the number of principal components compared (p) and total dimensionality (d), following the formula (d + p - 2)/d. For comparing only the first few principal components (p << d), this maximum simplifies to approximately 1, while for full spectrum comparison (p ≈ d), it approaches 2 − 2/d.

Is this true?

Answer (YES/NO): YES